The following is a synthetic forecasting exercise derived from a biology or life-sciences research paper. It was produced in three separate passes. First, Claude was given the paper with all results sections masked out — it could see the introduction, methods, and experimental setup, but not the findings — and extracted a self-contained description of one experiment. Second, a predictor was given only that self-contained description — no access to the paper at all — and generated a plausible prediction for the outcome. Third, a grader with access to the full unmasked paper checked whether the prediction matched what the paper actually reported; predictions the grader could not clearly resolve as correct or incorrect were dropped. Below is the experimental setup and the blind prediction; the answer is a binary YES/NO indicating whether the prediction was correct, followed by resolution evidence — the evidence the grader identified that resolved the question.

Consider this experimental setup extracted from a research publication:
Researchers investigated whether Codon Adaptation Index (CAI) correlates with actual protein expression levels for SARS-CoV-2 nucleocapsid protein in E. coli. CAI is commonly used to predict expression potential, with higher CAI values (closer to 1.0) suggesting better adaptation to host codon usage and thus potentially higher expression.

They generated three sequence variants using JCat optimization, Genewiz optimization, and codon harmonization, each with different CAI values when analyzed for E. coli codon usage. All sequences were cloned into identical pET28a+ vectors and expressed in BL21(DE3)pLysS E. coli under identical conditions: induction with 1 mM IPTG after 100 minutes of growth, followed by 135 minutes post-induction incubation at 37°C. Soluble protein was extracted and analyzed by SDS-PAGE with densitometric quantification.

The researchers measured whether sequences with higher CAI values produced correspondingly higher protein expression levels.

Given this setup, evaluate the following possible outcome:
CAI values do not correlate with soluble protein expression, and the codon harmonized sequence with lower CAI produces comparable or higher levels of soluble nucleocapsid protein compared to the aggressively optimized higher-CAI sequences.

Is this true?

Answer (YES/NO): NO